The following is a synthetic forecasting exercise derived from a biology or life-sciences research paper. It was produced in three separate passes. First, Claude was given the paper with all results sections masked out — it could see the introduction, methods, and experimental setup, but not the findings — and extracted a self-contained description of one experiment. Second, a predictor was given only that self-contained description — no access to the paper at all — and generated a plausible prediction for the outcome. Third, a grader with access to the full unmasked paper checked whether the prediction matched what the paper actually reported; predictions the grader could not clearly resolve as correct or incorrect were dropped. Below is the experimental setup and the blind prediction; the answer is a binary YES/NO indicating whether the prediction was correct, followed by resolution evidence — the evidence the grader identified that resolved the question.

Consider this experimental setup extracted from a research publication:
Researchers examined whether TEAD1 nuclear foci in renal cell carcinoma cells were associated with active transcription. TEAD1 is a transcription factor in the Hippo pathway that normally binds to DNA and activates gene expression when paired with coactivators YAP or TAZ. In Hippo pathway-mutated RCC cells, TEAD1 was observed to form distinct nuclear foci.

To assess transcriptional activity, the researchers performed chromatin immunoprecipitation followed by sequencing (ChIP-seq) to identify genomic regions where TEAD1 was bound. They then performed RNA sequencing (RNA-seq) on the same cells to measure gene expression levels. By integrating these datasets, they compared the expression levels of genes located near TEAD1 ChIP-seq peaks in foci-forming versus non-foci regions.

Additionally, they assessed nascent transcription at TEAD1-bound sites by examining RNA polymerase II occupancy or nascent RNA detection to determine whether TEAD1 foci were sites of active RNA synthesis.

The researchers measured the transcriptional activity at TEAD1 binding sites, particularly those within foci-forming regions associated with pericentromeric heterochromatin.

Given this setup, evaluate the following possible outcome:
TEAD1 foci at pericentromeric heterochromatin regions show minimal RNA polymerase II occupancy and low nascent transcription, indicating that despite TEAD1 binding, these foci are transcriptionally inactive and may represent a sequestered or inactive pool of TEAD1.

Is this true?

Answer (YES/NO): YES